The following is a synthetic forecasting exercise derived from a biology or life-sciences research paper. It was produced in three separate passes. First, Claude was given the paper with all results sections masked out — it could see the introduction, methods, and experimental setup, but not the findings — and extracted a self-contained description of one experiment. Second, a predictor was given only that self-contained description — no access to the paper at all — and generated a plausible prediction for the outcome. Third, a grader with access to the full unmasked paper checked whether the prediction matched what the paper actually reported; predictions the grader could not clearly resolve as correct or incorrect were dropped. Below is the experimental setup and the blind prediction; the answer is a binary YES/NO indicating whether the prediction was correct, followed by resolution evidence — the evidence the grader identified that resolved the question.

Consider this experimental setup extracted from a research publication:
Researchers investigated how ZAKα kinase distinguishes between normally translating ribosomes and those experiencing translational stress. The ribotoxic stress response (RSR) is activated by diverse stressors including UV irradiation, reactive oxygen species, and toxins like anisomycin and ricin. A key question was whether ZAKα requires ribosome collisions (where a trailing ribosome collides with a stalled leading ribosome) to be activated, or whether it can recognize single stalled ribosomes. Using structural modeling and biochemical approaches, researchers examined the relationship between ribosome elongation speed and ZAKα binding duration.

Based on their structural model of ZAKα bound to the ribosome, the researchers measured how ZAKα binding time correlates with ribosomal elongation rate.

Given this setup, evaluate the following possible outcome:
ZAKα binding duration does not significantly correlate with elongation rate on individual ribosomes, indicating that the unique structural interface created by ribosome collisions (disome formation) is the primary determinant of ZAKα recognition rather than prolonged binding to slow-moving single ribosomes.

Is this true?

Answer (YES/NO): NO